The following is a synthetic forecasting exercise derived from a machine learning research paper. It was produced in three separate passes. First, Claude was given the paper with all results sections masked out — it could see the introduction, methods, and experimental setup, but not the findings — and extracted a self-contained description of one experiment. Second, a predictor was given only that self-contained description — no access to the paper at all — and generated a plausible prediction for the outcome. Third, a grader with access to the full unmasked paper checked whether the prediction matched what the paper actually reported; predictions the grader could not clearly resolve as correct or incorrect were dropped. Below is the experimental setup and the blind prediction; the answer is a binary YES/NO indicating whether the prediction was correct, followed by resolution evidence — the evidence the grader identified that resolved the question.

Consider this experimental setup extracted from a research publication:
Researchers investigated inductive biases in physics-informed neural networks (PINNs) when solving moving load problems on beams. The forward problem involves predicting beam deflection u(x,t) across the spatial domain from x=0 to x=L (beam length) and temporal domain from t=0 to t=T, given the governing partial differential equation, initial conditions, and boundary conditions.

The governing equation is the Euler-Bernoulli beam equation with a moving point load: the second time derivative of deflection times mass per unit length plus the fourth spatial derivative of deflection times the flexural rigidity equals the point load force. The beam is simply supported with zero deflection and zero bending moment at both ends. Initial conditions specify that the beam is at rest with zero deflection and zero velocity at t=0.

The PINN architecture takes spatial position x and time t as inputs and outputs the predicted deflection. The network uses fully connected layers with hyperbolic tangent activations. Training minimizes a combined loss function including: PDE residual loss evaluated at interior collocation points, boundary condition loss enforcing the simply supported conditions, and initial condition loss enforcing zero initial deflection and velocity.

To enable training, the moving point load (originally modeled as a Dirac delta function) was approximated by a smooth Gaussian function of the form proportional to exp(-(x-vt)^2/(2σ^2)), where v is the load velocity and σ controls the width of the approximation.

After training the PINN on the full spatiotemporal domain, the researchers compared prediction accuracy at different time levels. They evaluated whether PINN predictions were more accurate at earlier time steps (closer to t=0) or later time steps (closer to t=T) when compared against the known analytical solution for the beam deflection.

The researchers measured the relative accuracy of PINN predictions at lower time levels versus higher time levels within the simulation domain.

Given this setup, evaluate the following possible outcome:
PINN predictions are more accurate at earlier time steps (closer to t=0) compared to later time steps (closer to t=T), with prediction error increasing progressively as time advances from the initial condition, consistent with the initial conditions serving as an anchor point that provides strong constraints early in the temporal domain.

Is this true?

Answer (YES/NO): NO